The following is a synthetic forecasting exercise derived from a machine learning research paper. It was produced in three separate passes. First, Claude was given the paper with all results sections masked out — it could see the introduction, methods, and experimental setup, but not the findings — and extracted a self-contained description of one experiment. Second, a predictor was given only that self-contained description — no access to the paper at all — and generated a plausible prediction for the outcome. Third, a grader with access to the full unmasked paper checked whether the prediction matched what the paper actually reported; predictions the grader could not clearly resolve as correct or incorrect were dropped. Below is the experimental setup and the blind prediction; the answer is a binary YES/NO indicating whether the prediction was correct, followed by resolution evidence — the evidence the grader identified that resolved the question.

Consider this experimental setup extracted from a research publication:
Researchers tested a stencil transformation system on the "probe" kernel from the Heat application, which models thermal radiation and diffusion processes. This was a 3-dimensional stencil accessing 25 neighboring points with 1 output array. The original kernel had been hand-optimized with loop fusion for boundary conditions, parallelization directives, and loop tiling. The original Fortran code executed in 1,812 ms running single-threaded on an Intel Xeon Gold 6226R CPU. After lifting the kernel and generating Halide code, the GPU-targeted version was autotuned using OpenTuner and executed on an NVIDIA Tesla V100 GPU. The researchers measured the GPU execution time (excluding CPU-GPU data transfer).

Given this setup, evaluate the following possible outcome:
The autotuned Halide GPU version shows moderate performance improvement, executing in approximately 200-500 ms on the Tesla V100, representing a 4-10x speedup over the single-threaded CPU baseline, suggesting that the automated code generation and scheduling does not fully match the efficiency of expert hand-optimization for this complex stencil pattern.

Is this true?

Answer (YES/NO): NO